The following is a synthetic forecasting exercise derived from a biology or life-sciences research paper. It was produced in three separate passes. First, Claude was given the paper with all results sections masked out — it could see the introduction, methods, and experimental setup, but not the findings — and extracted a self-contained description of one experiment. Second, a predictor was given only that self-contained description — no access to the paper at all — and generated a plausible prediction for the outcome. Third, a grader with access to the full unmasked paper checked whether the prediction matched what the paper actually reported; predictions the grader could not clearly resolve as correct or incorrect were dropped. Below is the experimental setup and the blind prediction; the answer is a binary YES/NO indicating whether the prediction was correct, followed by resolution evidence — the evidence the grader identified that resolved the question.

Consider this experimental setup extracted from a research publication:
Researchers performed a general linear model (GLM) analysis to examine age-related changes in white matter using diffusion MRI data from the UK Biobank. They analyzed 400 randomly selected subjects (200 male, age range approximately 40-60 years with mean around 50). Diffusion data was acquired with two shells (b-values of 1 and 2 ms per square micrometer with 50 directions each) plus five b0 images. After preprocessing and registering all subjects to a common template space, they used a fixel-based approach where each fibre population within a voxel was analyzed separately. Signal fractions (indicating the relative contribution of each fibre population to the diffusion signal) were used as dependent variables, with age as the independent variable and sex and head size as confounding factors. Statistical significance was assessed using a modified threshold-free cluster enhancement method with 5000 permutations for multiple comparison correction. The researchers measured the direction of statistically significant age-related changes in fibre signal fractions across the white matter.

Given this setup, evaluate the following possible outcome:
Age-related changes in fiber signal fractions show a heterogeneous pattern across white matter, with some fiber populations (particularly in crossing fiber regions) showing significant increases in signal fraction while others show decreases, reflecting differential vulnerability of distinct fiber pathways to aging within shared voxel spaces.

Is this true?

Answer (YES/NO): NO